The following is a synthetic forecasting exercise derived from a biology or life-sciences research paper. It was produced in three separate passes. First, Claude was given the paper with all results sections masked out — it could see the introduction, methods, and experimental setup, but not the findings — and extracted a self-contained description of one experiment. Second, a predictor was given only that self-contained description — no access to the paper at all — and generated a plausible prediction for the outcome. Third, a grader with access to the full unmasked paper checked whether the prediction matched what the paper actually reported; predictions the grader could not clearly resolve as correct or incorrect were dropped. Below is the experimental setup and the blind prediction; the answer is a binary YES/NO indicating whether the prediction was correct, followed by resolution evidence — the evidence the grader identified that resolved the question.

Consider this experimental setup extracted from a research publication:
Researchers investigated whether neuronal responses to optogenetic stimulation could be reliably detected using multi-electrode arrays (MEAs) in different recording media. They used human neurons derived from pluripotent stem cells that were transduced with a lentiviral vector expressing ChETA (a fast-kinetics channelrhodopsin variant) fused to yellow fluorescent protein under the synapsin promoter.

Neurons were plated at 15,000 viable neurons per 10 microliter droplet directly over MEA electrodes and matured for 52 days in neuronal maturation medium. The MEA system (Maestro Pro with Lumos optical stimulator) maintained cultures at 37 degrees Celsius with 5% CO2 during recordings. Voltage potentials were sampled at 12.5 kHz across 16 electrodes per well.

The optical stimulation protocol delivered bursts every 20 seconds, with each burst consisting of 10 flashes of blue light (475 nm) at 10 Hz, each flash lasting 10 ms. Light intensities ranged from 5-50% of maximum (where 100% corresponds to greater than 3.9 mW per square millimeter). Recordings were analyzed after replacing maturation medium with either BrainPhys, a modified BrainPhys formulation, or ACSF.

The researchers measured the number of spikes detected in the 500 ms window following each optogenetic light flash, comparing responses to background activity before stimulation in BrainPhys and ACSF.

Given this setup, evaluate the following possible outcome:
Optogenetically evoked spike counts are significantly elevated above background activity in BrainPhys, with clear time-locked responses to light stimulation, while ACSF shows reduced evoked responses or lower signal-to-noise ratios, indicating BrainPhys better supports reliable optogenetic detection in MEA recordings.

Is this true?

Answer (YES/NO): NO